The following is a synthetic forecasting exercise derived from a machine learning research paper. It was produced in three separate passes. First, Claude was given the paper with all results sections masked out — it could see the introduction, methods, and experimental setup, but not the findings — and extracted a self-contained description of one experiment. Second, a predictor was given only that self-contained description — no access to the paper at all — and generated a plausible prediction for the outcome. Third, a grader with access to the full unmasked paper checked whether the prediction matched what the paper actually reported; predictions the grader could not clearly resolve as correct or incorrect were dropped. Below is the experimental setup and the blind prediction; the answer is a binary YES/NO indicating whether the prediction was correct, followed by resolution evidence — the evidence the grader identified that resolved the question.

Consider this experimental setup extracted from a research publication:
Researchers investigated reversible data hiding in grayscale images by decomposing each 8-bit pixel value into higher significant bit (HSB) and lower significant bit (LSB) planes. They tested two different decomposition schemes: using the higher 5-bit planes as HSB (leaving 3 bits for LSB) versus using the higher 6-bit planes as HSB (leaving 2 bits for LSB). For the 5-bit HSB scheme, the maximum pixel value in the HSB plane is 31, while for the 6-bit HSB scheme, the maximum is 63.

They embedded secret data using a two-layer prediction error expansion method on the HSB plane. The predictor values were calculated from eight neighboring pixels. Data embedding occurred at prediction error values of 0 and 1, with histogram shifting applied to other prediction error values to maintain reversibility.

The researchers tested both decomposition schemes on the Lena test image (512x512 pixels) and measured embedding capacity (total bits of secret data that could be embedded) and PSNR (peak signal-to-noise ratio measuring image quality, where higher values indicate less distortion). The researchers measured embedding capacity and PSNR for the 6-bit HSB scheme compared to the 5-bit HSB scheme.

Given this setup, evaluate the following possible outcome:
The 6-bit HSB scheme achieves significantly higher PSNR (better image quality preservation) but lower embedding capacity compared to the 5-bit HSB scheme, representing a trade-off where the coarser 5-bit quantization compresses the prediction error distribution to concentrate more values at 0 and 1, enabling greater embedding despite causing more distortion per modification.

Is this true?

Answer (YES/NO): YES